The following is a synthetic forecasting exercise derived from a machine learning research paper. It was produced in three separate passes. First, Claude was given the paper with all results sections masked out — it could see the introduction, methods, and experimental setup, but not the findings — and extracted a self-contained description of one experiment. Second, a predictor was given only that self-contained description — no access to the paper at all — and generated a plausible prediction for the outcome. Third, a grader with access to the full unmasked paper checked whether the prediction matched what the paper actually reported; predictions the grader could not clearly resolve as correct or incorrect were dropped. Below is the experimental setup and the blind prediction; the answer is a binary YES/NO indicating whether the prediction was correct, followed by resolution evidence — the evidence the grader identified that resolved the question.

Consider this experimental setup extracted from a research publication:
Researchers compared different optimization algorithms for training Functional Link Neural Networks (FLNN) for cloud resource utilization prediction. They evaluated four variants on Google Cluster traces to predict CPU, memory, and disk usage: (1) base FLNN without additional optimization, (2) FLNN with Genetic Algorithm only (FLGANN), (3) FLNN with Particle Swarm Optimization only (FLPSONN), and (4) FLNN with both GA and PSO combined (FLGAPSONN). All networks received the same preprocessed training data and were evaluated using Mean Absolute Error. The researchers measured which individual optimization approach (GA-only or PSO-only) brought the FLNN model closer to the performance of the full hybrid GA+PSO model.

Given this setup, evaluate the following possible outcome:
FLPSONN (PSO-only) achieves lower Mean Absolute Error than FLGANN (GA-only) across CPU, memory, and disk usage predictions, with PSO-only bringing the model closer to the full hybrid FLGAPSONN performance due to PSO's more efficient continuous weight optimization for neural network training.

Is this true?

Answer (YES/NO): NO